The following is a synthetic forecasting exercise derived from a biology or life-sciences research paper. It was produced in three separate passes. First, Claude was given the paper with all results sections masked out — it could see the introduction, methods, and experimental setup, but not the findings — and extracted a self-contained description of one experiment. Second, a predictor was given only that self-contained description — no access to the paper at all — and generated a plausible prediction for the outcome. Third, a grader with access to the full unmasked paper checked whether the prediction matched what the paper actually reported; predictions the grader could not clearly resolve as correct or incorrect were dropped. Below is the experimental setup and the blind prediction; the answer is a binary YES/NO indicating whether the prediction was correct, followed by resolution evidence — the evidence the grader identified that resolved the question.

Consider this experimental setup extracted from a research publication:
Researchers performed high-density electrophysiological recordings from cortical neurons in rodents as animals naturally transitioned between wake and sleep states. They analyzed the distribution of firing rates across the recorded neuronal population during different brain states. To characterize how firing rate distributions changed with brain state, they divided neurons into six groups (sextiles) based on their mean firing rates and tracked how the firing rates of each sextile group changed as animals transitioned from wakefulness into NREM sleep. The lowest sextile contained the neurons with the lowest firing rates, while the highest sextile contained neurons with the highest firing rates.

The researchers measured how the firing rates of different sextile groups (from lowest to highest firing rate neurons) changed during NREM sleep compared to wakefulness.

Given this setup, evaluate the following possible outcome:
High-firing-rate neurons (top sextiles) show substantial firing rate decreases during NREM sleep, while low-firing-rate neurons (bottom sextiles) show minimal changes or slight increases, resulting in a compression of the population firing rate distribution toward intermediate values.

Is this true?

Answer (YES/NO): YES